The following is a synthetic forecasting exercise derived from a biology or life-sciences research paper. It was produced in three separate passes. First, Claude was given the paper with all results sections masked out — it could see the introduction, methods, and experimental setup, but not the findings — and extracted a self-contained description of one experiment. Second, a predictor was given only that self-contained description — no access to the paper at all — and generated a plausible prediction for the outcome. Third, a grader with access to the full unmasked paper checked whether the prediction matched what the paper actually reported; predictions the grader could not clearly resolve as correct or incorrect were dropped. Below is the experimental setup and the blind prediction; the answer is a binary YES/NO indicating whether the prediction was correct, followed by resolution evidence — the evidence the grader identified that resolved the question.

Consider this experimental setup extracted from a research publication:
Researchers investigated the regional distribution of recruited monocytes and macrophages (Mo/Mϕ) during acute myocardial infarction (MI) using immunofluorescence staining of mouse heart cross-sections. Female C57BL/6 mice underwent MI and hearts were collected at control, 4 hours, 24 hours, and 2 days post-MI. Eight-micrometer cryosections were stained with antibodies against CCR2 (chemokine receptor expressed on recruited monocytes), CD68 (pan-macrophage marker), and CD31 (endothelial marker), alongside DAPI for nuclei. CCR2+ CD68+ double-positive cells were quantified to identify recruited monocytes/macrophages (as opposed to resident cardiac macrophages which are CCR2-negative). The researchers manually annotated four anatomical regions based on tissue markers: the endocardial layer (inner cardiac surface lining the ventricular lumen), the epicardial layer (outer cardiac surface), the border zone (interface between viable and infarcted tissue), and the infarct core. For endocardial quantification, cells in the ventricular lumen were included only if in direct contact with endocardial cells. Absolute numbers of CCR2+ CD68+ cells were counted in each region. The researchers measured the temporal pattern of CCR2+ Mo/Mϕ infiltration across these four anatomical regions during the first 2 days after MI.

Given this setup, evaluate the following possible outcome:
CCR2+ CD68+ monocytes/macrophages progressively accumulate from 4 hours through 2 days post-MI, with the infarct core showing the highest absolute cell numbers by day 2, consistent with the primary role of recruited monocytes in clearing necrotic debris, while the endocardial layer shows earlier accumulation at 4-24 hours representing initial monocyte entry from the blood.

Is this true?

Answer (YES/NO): NO